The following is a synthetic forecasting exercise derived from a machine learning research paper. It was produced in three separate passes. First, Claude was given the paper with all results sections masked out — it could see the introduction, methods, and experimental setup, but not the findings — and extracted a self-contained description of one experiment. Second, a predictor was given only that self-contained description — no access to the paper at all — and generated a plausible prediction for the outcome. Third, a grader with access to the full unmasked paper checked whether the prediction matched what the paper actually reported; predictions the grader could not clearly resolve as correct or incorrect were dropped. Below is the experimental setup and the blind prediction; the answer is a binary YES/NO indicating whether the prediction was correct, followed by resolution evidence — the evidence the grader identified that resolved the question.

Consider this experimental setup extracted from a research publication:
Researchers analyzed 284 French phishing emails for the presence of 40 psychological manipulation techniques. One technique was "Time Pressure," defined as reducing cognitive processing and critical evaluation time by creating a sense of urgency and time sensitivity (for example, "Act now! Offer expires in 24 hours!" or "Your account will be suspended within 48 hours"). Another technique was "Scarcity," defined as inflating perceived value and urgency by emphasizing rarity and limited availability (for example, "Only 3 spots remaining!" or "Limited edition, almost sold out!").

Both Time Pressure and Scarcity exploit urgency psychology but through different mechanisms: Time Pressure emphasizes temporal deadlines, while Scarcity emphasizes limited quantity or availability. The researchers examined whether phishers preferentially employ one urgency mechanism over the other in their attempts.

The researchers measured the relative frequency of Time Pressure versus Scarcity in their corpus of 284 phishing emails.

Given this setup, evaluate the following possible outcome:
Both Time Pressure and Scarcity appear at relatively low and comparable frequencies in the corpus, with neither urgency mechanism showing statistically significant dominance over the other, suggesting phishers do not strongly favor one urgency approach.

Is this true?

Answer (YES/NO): NO